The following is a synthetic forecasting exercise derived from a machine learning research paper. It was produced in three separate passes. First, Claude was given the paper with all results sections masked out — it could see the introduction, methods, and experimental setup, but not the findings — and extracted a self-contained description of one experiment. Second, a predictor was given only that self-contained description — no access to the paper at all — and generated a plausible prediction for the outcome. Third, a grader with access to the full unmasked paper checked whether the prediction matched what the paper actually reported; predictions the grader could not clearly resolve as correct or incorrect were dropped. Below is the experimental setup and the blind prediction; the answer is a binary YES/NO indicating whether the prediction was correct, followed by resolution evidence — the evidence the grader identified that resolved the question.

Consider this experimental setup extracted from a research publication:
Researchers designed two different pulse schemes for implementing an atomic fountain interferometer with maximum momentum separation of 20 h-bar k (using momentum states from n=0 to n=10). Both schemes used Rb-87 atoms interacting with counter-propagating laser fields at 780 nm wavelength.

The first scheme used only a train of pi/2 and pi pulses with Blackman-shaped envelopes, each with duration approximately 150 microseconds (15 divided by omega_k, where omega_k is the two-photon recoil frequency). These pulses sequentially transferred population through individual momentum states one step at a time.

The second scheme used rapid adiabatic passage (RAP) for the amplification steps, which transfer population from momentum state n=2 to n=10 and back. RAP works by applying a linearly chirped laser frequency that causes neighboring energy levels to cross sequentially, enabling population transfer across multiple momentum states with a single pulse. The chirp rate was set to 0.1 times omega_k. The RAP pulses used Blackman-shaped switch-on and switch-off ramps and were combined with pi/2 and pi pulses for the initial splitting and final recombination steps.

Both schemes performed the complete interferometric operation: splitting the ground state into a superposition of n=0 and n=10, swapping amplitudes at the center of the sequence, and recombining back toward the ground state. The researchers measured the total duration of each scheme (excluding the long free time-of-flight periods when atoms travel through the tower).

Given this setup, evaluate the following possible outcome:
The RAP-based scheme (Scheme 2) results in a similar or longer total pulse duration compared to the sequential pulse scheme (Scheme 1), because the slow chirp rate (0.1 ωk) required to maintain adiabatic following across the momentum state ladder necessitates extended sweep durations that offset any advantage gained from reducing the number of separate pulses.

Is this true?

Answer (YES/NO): YES